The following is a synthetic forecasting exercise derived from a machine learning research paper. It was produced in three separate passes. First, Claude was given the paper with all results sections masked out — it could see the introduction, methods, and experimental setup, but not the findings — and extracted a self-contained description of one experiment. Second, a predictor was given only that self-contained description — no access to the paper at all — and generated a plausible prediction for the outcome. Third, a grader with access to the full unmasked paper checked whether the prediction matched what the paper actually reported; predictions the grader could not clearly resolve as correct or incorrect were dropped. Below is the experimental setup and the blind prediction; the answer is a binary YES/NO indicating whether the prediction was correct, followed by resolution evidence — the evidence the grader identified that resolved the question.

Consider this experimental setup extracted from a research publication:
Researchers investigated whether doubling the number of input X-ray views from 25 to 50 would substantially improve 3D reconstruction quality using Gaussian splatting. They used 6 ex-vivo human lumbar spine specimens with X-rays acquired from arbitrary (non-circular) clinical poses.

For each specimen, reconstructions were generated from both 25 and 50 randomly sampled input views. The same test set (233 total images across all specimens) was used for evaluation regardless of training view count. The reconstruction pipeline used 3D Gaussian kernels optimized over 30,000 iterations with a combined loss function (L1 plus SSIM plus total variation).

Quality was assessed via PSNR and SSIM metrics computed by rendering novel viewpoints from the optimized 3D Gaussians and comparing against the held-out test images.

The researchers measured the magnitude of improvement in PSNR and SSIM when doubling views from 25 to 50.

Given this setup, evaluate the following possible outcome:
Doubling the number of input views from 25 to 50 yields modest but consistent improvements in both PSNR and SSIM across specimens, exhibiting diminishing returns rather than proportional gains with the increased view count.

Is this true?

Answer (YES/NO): YES